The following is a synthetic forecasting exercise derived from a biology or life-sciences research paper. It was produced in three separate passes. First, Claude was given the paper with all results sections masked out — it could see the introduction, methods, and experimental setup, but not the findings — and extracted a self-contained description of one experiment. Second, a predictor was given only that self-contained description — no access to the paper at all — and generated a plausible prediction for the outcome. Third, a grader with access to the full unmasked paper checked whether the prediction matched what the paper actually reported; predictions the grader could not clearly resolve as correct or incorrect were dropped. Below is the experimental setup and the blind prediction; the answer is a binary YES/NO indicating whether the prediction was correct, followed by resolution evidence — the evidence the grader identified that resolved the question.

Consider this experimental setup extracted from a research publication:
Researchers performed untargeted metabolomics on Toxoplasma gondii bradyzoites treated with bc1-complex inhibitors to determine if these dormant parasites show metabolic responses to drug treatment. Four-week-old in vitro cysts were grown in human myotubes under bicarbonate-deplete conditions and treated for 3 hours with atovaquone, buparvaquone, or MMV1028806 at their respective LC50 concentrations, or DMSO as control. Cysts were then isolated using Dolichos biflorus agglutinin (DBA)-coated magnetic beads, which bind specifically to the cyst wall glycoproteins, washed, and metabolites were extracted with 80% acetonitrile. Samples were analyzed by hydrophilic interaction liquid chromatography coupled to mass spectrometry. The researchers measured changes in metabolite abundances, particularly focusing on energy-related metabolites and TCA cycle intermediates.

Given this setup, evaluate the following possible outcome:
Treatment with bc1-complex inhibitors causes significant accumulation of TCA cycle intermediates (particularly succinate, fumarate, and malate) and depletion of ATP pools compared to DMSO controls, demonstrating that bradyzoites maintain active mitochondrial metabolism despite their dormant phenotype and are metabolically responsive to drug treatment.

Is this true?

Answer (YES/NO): NO